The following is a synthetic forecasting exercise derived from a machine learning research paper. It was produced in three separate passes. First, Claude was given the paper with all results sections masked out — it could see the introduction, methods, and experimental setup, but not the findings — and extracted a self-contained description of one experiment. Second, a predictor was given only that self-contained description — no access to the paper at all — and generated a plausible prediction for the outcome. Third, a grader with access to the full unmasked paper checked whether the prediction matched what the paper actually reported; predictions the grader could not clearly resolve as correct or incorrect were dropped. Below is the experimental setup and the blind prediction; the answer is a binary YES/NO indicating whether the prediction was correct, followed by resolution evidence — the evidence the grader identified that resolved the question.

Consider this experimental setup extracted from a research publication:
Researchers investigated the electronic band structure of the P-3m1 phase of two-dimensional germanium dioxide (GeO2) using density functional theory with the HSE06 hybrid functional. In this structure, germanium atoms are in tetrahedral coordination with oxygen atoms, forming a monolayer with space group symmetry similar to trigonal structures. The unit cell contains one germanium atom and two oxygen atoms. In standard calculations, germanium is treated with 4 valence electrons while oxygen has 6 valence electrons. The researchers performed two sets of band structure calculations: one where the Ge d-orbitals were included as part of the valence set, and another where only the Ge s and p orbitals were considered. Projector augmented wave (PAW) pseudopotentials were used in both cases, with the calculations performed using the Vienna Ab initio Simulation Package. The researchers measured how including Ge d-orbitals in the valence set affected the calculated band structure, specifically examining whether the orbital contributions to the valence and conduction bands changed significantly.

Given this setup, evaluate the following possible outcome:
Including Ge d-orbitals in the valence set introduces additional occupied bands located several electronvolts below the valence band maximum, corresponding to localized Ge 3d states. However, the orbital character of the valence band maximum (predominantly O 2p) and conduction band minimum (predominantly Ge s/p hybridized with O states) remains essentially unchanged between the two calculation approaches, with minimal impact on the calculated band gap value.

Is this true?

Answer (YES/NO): NO